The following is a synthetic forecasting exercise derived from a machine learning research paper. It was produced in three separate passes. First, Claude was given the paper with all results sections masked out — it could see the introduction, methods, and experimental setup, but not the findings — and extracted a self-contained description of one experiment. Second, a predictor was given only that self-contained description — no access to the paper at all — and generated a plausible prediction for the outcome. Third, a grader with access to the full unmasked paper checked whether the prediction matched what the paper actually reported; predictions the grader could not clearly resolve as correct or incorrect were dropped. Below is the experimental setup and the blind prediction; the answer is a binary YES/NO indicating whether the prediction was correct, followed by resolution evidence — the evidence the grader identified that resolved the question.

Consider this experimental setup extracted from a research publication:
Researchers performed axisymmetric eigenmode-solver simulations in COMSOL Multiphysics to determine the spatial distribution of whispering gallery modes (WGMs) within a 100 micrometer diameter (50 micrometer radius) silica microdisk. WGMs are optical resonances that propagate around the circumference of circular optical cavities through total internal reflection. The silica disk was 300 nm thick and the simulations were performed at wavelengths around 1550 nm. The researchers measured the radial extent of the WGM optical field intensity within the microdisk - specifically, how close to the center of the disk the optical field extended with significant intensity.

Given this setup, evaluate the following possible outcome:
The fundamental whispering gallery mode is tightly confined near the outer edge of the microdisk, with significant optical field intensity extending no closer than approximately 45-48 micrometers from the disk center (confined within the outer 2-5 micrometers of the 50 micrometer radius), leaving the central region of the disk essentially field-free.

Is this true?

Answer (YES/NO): YES